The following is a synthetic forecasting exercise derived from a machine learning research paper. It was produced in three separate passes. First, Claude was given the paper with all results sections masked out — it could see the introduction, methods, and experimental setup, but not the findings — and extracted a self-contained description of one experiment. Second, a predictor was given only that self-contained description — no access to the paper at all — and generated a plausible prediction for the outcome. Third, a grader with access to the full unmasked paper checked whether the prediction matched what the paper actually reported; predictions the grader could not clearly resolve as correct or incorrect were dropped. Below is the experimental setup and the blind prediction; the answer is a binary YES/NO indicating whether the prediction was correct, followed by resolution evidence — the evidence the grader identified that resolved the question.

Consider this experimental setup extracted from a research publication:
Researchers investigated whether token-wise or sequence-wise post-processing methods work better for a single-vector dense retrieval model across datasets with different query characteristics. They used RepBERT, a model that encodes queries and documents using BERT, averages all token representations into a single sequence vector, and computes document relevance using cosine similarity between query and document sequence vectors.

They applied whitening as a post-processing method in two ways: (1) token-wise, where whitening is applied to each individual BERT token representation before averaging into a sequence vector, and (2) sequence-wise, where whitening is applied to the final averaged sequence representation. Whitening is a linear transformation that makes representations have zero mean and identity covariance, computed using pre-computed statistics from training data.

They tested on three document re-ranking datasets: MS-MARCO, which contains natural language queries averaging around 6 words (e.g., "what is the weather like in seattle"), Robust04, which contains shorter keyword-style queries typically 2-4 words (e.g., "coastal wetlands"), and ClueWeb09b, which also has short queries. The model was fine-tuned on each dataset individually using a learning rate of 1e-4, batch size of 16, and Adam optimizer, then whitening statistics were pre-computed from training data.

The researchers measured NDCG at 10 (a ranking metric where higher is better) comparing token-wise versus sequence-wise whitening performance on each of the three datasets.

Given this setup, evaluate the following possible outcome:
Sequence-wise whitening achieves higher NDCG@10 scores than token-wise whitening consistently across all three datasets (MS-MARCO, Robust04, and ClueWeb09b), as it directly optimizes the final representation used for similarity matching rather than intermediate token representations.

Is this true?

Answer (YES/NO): NO